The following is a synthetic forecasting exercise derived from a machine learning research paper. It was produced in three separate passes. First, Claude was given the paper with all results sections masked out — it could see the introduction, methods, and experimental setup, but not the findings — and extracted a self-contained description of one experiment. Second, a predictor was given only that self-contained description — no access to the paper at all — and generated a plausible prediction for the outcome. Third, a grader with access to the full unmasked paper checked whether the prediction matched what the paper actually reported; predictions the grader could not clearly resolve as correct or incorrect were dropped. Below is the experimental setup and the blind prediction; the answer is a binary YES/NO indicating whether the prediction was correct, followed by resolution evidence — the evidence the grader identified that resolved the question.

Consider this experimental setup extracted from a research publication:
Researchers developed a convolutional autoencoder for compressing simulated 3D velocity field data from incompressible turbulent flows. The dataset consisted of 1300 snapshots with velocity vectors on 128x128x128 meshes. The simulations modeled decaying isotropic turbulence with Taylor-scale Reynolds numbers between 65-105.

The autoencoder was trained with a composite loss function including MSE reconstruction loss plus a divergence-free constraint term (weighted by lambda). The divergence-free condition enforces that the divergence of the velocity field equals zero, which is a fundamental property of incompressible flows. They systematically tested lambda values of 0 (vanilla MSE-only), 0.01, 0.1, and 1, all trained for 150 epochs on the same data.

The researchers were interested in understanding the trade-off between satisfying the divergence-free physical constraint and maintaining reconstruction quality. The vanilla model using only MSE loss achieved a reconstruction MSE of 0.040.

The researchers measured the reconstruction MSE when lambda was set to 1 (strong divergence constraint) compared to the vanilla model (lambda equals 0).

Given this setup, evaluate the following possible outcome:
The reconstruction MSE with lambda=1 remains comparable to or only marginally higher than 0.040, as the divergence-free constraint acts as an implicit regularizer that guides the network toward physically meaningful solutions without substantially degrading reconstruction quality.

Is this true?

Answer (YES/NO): NO